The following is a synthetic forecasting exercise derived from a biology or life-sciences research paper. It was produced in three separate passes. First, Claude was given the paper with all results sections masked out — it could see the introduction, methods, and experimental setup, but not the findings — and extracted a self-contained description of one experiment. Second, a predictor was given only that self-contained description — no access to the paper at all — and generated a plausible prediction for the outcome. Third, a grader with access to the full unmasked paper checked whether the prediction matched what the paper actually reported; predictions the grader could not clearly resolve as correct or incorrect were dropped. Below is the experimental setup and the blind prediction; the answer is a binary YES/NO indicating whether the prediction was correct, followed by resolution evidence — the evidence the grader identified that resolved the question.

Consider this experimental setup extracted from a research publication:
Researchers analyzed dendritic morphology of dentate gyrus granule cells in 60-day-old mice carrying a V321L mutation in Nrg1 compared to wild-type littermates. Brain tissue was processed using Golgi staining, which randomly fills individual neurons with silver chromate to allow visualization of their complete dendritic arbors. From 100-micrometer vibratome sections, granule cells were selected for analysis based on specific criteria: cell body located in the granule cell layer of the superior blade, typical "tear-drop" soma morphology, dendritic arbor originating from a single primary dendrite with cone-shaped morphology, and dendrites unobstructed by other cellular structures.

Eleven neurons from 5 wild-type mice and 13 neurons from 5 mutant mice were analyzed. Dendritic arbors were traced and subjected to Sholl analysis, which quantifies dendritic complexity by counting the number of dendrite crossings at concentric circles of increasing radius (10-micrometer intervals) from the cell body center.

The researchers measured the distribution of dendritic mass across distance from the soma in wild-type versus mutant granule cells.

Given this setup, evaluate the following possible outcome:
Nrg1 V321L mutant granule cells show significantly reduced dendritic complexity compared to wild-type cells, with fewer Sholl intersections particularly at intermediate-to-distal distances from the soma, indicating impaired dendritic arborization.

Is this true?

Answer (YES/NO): NO